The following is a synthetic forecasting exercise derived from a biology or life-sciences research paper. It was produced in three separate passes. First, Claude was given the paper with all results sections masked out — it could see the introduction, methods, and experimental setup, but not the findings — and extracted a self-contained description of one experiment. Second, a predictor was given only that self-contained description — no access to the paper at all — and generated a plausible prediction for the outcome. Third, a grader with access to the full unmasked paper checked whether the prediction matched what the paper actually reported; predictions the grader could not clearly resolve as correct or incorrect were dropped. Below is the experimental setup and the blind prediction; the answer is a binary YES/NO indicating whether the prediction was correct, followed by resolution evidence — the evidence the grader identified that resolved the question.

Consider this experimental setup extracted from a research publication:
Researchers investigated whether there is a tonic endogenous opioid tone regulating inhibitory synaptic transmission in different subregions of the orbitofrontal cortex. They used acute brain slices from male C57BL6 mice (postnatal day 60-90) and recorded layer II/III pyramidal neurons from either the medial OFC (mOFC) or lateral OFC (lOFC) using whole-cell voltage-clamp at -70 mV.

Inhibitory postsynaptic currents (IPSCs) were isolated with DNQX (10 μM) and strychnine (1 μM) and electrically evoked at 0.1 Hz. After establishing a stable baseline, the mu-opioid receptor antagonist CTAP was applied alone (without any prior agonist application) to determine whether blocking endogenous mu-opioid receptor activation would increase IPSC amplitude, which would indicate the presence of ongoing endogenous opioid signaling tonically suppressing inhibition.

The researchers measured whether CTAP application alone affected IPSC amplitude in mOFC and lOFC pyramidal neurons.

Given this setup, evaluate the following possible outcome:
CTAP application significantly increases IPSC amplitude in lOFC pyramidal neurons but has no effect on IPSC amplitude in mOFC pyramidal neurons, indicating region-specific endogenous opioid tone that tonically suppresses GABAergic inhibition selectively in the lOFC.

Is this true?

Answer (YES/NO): NO